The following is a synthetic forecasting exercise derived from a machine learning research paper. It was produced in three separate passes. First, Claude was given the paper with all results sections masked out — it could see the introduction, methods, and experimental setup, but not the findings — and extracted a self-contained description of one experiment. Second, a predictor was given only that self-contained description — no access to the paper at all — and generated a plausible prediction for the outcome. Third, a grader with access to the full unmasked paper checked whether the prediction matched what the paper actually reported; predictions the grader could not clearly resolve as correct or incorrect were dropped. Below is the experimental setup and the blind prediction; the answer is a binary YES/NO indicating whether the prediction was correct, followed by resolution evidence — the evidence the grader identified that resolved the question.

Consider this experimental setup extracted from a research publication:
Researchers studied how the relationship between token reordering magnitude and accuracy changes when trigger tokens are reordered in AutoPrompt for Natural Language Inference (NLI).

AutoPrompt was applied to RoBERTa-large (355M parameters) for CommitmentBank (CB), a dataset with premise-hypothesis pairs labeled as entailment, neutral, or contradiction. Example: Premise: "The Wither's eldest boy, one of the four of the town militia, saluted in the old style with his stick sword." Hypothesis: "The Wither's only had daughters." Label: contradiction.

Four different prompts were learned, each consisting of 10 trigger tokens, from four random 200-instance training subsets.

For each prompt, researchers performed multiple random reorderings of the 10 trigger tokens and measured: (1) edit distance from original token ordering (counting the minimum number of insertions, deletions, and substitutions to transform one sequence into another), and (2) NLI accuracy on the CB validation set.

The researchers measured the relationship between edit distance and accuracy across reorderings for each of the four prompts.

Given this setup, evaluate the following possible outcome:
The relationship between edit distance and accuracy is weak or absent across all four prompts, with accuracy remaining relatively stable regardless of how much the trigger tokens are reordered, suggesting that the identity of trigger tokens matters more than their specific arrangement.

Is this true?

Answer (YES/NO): NO